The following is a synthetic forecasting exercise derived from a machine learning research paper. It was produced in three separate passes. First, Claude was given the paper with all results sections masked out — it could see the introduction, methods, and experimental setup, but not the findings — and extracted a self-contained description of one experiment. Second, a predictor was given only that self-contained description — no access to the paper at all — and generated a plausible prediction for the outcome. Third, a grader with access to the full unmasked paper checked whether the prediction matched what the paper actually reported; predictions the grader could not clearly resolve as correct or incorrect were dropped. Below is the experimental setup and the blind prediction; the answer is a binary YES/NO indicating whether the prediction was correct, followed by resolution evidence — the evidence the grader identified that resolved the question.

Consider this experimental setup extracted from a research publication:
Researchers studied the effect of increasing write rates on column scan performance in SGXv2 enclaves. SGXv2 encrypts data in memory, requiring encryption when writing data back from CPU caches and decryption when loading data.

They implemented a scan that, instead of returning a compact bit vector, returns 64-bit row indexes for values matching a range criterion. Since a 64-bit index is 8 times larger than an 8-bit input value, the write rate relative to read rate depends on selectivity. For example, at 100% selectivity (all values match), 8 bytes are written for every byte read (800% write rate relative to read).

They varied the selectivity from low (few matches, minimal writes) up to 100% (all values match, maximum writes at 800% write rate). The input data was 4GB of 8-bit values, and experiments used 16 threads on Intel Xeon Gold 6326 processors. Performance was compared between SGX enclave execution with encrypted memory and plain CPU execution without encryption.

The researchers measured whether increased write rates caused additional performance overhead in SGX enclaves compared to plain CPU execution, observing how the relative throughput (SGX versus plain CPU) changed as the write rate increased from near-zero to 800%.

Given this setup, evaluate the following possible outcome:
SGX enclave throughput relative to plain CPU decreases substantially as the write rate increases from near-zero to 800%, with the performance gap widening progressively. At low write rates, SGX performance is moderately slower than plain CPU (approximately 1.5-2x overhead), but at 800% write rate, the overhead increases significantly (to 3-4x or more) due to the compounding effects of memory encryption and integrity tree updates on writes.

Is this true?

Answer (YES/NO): NO